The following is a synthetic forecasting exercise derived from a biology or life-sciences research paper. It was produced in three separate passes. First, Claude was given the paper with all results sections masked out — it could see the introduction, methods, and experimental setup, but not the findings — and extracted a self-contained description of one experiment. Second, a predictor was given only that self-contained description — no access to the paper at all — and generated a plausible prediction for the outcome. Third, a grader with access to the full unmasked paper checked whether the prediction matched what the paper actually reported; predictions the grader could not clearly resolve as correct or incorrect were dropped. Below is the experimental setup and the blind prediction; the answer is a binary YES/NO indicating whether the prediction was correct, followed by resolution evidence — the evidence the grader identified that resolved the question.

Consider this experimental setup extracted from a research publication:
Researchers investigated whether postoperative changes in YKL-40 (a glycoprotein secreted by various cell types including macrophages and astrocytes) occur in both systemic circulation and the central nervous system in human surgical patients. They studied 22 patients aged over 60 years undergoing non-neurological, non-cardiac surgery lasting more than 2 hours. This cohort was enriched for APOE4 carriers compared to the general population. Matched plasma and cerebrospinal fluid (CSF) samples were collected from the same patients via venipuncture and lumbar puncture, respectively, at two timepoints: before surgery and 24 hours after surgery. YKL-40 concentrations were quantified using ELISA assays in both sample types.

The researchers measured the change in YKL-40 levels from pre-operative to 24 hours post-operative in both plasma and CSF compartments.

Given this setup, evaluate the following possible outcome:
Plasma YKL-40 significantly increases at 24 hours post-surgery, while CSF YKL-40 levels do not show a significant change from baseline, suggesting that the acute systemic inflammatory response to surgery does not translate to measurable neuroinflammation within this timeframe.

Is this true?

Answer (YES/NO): NO